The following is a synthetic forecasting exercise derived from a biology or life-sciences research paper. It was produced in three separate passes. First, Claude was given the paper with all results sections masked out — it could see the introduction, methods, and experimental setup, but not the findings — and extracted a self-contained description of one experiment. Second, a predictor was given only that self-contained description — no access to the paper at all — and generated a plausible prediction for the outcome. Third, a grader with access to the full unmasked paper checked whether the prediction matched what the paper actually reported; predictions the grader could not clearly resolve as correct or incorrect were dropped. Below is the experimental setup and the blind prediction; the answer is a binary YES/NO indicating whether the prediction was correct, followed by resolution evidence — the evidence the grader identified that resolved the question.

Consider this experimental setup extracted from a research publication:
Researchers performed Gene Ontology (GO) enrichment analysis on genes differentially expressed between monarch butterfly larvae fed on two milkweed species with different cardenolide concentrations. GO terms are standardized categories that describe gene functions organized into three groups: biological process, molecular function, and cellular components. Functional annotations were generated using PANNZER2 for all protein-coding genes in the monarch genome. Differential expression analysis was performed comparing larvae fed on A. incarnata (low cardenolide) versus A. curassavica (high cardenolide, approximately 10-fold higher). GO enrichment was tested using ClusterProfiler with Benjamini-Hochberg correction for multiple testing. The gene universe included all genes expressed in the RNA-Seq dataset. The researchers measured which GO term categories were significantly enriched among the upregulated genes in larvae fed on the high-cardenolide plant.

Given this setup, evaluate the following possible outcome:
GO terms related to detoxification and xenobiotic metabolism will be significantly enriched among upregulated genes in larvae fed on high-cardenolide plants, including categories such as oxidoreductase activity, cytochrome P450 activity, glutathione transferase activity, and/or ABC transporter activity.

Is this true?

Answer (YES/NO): NO